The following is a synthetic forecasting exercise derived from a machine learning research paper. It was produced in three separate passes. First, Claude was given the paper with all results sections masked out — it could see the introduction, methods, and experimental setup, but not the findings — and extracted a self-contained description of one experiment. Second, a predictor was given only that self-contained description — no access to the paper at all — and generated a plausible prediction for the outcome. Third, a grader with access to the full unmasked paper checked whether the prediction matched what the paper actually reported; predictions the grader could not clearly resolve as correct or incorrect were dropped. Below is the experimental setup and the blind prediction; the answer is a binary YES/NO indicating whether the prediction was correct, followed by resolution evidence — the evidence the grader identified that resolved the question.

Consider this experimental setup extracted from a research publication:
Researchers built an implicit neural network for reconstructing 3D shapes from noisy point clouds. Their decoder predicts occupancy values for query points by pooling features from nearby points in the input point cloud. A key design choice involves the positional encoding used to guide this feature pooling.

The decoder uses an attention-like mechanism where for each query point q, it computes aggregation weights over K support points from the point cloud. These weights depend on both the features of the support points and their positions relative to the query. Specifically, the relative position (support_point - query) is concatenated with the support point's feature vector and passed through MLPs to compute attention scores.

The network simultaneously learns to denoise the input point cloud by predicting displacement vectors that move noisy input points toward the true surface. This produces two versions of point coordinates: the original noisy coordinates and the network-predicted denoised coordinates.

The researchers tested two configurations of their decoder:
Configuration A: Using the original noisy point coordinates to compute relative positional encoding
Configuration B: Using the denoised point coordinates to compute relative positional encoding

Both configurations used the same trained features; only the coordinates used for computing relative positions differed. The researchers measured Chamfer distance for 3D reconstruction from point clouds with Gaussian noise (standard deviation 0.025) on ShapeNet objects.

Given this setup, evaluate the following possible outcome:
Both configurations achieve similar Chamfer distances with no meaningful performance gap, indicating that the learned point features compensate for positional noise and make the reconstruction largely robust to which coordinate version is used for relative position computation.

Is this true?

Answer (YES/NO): NO